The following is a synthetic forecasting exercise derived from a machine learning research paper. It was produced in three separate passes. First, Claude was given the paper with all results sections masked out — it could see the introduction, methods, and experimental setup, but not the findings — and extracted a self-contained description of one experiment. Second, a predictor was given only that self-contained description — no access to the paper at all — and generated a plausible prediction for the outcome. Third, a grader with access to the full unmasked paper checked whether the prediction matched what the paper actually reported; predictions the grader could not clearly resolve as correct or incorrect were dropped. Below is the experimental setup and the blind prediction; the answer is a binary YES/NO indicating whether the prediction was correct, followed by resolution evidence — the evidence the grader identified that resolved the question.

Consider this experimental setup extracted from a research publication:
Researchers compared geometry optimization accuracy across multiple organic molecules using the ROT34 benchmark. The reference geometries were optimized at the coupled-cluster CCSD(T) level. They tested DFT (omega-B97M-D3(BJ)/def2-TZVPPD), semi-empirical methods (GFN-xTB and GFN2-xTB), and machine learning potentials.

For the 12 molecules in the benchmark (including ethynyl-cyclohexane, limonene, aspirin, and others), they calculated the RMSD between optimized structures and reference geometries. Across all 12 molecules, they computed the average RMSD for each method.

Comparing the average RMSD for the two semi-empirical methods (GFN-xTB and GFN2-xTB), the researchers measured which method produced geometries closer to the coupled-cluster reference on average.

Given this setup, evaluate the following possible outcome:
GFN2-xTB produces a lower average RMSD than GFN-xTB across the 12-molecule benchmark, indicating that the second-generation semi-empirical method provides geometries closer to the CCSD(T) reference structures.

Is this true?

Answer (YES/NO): YES